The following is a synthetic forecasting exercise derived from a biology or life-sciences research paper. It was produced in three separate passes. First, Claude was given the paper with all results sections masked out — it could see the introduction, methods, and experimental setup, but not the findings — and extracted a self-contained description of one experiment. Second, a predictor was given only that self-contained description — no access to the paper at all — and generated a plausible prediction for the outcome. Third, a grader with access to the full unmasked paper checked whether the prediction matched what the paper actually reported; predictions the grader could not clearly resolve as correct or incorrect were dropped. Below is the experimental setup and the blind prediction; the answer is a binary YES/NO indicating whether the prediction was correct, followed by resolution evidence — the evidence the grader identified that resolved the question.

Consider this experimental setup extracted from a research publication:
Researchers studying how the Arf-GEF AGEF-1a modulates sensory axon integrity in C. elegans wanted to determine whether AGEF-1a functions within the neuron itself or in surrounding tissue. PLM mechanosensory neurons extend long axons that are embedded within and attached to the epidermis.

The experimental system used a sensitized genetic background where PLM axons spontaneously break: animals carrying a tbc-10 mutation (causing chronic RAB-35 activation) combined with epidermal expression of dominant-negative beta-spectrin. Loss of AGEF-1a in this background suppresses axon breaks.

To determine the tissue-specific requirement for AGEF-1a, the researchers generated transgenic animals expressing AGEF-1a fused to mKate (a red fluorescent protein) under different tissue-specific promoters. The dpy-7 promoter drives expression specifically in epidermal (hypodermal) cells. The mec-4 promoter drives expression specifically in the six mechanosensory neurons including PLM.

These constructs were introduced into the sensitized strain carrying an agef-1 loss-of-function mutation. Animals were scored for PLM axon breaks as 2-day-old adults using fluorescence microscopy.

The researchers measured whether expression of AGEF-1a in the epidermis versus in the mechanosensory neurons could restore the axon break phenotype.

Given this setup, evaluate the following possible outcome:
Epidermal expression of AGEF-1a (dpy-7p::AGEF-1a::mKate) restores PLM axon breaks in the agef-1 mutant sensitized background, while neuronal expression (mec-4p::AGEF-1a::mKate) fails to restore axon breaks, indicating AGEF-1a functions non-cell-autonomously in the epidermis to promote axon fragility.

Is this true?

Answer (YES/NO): YES